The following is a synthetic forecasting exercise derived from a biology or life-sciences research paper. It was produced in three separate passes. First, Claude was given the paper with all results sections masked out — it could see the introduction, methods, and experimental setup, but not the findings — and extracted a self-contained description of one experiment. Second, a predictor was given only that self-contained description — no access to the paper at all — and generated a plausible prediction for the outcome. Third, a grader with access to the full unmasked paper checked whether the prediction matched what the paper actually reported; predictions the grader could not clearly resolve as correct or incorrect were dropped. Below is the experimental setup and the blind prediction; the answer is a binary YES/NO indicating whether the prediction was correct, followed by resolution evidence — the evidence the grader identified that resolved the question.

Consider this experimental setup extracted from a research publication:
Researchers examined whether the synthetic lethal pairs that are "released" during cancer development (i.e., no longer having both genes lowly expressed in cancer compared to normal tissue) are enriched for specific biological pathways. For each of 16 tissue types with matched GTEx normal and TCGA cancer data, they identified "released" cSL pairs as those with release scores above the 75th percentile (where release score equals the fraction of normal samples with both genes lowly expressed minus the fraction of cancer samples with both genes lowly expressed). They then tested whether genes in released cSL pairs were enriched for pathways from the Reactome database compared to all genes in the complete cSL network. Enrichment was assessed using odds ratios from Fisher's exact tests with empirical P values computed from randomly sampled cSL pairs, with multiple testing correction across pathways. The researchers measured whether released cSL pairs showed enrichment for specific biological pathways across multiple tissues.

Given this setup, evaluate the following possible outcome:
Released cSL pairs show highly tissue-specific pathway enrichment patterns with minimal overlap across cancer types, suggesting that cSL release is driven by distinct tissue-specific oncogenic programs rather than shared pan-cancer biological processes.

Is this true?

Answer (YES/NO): NO